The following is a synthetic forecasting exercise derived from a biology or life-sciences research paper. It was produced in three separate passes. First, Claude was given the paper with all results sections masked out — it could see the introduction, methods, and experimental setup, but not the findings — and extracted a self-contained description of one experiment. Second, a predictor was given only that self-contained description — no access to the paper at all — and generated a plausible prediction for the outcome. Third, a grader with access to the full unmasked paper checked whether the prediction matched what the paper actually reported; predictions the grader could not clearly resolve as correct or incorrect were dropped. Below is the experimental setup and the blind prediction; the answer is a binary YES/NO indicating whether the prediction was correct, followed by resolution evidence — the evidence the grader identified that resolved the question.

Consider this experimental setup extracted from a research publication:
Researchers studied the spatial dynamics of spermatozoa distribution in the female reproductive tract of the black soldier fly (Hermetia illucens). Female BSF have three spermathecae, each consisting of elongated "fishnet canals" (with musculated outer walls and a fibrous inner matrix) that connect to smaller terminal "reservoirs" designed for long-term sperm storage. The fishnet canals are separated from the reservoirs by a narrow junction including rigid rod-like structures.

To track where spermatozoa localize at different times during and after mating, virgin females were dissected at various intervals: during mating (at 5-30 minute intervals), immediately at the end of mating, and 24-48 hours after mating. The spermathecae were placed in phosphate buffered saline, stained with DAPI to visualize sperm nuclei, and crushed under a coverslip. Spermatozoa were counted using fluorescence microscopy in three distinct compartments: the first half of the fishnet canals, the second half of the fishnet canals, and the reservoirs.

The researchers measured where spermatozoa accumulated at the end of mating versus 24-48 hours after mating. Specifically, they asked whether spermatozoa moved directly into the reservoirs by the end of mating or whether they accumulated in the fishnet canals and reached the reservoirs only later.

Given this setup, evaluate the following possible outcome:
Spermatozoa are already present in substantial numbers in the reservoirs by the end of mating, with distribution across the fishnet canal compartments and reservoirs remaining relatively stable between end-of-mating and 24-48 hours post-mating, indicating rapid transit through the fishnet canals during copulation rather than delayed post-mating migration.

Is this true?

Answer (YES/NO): NO